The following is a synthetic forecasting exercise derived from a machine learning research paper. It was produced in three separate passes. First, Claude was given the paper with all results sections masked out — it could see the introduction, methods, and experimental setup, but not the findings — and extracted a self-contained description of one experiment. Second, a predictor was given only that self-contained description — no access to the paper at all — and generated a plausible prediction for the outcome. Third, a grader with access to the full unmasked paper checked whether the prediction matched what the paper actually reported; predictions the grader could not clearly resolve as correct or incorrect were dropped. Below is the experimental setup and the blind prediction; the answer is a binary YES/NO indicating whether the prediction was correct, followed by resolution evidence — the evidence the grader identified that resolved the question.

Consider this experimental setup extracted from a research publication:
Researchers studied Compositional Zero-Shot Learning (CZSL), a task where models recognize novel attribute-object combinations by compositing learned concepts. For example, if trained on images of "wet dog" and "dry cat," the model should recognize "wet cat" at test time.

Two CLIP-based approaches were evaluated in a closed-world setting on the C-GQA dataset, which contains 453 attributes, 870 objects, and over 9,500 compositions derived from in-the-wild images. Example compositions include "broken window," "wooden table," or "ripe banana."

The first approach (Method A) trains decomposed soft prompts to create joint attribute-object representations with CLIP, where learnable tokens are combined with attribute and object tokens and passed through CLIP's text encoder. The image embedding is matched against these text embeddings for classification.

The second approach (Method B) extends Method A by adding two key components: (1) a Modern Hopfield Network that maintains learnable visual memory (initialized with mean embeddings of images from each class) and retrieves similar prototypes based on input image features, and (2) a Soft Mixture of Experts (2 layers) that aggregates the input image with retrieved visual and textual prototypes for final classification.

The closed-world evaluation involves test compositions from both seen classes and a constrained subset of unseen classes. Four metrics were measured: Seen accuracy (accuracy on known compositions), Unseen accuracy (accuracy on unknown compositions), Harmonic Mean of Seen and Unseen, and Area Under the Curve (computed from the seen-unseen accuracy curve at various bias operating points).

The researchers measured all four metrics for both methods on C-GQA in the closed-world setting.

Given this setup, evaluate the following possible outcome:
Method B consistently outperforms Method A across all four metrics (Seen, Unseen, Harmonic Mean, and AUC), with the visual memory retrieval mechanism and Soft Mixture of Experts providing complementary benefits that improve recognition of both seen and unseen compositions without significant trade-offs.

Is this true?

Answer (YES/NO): NO